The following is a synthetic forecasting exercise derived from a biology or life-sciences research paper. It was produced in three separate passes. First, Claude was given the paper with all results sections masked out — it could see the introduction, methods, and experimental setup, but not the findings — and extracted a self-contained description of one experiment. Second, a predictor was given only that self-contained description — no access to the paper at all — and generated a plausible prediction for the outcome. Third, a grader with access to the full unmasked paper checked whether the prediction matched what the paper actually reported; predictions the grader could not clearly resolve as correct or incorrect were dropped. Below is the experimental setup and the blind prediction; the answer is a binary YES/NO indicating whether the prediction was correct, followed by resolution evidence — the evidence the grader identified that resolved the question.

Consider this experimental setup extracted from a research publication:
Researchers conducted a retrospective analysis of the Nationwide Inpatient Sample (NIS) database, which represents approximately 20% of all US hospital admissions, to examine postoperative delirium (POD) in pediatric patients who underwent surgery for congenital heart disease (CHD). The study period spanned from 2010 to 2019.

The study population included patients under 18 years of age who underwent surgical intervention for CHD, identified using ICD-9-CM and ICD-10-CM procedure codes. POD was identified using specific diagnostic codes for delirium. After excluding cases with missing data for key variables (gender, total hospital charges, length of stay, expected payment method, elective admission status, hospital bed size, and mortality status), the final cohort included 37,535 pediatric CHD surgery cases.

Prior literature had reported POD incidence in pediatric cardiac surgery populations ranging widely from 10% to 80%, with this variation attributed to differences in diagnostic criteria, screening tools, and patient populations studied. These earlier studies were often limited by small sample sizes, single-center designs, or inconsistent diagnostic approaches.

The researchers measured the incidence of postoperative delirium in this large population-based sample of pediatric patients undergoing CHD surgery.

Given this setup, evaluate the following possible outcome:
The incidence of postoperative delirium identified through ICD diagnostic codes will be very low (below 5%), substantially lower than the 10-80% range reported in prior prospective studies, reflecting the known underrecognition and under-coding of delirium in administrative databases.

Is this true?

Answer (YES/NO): YES